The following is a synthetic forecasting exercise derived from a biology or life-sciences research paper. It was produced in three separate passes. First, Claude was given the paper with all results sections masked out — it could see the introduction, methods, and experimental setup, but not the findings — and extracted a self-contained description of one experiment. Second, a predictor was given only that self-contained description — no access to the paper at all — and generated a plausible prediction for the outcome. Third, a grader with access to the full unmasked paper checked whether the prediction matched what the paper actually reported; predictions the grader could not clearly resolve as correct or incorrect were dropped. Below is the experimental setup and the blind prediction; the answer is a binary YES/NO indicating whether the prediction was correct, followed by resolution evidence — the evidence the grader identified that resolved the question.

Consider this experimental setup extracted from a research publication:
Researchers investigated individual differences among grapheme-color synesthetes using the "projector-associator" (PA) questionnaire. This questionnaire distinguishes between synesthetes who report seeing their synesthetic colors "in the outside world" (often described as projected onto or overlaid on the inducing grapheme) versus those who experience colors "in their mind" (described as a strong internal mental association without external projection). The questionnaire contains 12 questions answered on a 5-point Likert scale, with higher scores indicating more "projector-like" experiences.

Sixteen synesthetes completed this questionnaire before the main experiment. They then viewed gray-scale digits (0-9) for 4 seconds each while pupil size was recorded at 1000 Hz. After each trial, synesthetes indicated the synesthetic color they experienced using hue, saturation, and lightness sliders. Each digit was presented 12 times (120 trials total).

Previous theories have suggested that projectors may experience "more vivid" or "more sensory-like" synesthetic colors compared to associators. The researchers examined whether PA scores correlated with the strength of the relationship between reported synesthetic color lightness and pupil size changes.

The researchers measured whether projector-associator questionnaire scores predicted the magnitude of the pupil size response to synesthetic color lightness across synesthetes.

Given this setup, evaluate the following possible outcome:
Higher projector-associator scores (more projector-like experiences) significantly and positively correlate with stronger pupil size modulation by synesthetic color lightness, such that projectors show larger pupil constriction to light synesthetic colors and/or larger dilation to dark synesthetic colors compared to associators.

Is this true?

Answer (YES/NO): NO